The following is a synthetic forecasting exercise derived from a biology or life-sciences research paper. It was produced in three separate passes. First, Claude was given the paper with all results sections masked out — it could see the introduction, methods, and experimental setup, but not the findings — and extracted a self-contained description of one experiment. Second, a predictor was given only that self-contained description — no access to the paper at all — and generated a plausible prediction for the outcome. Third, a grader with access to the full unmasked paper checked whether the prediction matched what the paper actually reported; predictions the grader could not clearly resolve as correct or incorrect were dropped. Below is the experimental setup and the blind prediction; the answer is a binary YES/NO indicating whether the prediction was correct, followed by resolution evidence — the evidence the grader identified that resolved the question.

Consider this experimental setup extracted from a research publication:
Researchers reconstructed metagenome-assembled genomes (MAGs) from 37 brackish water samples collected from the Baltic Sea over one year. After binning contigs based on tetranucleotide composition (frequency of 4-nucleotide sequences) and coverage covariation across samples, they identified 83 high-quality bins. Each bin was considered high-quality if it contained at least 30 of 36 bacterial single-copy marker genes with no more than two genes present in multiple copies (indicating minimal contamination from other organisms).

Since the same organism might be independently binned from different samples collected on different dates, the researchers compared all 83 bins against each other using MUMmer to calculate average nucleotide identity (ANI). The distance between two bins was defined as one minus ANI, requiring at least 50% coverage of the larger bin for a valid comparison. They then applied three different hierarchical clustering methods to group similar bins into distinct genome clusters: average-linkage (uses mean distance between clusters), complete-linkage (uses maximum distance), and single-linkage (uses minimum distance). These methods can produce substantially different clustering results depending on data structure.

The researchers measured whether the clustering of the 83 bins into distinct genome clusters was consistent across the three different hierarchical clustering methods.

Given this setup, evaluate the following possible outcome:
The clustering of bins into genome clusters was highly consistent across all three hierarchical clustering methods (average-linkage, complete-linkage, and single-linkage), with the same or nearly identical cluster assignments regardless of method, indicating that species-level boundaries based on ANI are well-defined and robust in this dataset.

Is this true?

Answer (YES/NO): YES